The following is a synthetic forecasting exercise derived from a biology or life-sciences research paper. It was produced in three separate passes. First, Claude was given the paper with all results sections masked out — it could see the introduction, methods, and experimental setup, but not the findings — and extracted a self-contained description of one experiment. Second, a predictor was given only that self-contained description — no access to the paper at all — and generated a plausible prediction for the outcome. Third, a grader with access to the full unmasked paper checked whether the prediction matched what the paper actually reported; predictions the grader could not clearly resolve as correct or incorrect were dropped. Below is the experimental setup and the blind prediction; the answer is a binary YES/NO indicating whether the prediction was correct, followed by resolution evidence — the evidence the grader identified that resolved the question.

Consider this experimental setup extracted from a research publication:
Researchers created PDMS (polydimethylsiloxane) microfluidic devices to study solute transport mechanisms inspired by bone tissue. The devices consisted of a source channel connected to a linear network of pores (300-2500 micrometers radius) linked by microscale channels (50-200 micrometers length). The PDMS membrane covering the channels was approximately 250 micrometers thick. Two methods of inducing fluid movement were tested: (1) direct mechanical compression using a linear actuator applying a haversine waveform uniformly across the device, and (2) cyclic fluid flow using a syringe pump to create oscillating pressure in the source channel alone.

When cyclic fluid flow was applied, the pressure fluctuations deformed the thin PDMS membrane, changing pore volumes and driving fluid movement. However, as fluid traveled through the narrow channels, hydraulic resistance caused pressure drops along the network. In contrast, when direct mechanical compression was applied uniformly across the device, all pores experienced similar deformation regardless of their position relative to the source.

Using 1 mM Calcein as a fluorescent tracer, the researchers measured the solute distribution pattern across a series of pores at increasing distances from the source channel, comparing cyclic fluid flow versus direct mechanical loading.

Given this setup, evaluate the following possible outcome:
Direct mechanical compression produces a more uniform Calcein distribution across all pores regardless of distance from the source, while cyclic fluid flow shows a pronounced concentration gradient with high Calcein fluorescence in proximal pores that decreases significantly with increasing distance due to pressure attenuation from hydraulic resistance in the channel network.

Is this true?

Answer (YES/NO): YES